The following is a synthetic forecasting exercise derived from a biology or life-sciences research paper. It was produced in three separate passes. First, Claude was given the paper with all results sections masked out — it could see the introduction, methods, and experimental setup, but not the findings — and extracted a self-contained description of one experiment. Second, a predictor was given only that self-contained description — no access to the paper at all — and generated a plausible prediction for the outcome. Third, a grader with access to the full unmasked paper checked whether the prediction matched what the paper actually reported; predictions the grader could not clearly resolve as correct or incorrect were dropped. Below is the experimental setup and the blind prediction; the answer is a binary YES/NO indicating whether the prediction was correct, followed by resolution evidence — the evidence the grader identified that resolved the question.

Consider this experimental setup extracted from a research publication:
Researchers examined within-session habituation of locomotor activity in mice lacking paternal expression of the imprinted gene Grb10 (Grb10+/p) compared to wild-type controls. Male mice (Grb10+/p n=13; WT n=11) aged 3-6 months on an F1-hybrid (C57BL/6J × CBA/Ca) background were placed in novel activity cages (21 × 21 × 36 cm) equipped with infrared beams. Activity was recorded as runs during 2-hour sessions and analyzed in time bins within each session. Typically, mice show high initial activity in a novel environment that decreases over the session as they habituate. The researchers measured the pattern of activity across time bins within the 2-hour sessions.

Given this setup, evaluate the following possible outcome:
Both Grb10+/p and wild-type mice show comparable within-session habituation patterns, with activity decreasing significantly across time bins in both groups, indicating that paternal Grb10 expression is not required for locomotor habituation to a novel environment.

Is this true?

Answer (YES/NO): YES